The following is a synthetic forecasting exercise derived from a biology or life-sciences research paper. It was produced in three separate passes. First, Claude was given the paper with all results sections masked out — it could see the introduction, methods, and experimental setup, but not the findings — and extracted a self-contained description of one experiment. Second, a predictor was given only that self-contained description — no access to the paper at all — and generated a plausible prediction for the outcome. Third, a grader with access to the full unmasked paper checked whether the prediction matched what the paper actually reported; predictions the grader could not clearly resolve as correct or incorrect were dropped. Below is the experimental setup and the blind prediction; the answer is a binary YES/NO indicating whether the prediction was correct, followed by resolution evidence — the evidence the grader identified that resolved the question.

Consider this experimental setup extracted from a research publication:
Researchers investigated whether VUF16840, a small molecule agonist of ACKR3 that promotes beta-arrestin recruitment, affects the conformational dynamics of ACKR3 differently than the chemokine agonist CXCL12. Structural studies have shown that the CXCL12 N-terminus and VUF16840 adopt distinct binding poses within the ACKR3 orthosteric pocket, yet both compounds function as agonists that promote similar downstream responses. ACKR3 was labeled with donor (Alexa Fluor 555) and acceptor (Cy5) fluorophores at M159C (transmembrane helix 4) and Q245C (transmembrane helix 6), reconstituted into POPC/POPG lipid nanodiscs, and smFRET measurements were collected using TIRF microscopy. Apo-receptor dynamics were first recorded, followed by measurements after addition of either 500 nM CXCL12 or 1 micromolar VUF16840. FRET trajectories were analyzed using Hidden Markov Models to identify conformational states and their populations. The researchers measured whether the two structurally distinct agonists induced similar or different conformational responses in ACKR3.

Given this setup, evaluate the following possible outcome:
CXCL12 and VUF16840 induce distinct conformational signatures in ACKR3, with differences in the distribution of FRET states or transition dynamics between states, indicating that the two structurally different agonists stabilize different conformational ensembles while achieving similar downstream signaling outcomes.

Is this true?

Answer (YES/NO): NO